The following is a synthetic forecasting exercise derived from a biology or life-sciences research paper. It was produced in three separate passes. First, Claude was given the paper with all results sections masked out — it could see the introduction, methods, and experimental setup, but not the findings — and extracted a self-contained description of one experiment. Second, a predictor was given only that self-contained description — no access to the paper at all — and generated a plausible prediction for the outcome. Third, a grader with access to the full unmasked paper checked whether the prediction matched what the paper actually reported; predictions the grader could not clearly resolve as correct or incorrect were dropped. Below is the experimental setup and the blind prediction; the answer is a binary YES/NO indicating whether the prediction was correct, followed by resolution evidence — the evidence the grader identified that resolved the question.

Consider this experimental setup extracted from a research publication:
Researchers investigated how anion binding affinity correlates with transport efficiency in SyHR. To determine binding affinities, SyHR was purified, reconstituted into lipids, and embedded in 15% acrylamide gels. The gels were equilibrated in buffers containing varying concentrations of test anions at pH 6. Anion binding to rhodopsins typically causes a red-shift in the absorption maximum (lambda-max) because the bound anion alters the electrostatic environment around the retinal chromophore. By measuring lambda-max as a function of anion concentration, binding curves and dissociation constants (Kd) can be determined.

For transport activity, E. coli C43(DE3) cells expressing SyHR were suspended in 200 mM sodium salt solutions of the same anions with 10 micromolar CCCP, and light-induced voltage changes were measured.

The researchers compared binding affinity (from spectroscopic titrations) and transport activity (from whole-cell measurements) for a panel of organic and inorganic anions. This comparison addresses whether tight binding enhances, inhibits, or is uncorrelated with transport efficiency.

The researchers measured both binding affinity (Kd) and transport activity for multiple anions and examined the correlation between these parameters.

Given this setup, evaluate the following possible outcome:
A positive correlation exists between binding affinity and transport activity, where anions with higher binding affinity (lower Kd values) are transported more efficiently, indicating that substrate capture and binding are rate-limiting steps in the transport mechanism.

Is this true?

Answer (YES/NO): NO